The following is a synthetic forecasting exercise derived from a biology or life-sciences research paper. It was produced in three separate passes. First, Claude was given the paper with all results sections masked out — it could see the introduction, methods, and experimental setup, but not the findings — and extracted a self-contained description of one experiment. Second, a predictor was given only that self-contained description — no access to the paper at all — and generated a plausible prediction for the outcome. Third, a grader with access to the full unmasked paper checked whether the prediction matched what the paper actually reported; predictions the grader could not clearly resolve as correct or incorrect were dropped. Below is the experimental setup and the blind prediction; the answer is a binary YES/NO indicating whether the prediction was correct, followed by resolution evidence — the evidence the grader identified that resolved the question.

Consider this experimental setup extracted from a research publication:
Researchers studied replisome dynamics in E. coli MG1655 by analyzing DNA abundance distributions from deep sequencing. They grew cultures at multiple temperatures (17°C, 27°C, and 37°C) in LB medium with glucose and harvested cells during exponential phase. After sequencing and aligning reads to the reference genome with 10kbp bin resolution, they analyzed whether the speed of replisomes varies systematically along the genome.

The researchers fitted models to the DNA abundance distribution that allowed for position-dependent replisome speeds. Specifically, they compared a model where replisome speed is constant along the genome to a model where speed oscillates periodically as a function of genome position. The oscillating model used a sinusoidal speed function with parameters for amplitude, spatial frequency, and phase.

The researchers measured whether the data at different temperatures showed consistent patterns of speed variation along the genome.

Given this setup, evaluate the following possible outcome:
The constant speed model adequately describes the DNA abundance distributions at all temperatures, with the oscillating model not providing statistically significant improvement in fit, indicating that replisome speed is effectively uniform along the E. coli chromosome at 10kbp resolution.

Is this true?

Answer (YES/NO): NO